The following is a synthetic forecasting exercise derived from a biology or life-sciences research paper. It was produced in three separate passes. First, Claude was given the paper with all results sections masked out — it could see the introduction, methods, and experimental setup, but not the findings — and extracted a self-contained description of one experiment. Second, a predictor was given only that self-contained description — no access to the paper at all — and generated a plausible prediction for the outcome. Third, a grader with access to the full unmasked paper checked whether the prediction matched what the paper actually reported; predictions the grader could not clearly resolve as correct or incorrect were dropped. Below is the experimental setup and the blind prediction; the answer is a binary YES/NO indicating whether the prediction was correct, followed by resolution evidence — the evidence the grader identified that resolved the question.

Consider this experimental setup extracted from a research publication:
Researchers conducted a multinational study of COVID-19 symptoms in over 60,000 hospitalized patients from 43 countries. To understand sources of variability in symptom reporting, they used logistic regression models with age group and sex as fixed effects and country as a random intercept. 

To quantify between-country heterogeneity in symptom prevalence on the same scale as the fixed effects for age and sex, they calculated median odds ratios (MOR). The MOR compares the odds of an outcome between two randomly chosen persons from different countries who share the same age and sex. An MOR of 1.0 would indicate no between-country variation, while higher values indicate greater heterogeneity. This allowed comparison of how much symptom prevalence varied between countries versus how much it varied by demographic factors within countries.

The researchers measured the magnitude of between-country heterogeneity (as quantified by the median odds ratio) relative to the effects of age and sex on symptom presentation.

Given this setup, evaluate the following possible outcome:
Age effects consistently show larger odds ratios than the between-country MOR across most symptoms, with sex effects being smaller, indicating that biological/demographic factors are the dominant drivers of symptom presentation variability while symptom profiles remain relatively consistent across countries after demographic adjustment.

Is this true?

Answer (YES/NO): NO